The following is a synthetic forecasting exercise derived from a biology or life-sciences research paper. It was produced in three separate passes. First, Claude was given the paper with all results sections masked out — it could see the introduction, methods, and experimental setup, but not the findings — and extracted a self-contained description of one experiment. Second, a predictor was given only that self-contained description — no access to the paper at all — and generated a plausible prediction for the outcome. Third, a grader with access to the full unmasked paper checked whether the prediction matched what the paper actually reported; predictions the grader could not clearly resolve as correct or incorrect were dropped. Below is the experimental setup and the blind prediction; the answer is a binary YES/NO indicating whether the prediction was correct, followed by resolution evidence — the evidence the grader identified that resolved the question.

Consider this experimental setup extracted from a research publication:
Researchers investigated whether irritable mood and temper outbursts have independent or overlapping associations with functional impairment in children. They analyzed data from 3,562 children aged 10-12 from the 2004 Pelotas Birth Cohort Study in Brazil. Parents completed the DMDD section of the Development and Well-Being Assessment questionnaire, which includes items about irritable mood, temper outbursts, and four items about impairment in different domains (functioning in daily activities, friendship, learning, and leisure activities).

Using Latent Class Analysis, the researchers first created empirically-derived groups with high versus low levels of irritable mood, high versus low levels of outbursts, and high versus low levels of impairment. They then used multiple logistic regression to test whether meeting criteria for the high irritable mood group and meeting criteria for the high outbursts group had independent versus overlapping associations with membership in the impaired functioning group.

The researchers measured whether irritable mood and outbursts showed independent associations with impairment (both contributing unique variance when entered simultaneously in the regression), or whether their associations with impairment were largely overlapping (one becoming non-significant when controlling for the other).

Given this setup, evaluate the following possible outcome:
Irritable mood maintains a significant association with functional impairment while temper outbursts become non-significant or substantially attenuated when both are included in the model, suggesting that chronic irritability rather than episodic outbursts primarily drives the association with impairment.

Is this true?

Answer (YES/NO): NO